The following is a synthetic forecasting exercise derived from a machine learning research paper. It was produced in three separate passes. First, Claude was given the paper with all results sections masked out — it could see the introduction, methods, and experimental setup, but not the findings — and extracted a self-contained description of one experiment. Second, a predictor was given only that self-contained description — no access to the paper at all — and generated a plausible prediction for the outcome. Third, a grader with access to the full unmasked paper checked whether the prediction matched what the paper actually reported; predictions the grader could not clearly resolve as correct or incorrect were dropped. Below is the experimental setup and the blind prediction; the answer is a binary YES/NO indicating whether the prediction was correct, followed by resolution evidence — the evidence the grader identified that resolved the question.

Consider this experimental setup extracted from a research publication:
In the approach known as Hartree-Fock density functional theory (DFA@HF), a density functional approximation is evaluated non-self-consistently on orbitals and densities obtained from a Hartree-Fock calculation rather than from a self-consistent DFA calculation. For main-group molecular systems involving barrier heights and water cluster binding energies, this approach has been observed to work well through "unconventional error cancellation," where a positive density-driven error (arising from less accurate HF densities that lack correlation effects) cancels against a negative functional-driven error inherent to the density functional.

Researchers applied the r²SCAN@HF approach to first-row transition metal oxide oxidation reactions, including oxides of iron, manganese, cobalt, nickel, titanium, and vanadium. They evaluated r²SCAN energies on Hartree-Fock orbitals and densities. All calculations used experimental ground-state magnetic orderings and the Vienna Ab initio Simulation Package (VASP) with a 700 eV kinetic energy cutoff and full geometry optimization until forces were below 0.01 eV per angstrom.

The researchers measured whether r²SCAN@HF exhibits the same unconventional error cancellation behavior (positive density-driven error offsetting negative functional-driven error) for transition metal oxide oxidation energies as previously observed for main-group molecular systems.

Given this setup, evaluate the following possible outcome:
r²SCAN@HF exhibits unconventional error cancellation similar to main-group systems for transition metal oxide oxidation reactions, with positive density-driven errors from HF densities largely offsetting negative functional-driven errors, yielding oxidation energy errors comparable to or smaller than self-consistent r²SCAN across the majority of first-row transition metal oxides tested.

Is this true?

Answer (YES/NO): NO